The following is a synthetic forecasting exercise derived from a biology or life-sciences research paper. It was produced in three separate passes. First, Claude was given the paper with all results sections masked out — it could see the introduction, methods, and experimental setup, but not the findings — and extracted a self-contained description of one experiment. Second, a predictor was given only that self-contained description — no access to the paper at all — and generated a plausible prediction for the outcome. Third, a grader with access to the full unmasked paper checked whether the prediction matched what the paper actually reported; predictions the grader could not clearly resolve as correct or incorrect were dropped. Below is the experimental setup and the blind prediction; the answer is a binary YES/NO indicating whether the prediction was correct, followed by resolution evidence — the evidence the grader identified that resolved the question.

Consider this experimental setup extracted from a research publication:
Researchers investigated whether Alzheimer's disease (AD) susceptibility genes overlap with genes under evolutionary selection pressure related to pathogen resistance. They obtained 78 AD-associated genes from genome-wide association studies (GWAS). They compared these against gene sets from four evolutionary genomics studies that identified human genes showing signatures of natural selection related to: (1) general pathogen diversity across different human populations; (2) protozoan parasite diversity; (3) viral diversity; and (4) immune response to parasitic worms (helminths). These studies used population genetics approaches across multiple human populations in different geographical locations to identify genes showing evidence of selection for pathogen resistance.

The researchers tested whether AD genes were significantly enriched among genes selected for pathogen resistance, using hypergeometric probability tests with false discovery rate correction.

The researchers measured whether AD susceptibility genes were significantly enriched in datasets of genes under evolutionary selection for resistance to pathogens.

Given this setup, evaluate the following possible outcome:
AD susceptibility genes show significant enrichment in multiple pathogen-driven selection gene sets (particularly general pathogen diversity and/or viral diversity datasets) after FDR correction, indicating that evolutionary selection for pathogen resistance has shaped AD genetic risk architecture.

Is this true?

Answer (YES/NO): YES